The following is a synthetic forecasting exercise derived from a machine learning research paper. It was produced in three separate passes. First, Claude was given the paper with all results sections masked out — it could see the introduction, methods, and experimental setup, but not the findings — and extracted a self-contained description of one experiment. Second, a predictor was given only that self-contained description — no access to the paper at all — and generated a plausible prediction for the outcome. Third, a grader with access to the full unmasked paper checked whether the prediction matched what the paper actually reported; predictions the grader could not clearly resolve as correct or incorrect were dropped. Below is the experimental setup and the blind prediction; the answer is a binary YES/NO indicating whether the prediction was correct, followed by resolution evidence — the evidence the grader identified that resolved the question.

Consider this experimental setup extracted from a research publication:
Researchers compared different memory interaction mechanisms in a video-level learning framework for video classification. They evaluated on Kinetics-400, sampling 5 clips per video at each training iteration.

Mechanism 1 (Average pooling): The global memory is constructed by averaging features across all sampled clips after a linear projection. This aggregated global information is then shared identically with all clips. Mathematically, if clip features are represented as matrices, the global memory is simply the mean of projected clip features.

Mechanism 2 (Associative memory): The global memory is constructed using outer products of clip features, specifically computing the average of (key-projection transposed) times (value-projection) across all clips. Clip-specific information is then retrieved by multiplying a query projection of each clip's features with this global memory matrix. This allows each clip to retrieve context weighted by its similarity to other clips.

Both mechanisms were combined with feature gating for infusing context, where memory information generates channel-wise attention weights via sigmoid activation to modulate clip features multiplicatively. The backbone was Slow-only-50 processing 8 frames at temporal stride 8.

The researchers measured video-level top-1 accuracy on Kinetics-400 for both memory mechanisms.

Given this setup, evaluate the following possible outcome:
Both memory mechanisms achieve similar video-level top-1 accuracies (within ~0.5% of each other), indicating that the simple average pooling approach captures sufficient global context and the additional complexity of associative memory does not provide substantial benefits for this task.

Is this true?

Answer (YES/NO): NO